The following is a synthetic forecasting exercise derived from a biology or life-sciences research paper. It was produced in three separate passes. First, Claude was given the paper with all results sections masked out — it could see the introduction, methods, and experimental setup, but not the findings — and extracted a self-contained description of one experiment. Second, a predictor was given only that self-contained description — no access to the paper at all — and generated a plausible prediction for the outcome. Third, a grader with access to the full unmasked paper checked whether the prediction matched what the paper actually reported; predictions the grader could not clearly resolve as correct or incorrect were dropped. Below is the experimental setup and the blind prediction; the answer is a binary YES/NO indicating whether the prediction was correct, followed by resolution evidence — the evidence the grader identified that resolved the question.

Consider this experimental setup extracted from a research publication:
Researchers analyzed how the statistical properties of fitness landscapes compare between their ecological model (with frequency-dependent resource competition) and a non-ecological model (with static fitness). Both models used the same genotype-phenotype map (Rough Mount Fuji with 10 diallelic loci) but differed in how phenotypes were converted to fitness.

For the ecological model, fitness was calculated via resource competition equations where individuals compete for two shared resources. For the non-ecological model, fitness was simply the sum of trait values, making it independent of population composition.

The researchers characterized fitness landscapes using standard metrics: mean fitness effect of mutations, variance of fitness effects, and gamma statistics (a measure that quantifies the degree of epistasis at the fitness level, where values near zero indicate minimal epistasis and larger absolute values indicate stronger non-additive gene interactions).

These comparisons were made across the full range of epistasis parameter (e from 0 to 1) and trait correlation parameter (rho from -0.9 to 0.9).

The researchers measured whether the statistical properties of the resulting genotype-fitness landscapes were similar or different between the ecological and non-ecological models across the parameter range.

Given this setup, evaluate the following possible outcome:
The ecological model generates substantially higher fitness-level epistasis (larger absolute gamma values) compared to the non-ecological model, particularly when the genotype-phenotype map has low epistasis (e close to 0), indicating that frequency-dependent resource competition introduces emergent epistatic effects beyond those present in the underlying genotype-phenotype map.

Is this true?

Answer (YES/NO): NO